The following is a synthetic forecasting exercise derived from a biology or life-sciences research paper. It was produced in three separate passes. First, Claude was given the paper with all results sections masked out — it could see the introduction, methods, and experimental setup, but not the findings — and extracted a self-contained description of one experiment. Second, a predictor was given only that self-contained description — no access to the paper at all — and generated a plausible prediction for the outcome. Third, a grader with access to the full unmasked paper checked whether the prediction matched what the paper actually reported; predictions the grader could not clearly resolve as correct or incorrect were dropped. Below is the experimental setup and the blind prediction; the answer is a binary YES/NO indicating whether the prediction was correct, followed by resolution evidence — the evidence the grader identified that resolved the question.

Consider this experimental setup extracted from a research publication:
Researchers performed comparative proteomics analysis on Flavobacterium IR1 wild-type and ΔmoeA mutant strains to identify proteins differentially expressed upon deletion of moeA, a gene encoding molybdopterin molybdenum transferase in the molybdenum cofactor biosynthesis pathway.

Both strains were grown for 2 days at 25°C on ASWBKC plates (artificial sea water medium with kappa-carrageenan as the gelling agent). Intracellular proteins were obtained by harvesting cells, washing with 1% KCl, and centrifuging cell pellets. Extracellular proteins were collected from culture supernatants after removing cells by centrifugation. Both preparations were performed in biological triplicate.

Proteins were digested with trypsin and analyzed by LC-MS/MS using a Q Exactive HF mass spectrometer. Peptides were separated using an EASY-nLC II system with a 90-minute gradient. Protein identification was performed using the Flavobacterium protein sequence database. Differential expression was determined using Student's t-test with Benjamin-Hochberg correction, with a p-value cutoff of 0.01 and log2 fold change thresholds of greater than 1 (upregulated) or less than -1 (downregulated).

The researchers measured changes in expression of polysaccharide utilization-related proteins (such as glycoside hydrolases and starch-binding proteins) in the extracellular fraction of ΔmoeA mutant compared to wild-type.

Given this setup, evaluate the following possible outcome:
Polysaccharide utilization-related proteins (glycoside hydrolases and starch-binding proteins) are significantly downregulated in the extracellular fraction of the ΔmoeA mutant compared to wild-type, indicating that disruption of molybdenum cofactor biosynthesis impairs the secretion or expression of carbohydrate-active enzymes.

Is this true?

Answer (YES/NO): NO